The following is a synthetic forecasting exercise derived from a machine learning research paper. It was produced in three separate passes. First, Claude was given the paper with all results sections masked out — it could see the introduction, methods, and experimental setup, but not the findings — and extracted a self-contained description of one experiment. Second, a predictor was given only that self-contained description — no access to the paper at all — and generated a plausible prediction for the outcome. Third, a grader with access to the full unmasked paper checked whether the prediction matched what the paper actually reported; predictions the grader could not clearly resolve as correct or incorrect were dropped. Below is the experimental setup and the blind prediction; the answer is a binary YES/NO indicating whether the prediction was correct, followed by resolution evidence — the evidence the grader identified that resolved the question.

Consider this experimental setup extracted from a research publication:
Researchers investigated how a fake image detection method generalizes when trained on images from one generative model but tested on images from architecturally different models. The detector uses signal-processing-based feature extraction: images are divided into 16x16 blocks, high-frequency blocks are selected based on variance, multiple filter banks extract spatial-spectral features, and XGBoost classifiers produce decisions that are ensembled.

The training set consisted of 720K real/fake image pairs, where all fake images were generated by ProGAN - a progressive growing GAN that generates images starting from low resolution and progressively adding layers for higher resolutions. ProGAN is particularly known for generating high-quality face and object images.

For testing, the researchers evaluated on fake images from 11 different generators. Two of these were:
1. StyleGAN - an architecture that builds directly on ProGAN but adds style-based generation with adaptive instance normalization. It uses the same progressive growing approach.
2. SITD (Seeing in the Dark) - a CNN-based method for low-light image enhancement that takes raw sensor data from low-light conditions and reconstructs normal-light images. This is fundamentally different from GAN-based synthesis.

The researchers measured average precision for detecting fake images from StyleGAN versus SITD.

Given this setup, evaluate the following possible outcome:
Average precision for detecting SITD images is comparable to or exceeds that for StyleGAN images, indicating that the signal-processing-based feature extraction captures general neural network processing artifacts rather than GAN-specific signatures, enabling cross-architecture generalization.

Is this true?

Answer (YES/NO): NO